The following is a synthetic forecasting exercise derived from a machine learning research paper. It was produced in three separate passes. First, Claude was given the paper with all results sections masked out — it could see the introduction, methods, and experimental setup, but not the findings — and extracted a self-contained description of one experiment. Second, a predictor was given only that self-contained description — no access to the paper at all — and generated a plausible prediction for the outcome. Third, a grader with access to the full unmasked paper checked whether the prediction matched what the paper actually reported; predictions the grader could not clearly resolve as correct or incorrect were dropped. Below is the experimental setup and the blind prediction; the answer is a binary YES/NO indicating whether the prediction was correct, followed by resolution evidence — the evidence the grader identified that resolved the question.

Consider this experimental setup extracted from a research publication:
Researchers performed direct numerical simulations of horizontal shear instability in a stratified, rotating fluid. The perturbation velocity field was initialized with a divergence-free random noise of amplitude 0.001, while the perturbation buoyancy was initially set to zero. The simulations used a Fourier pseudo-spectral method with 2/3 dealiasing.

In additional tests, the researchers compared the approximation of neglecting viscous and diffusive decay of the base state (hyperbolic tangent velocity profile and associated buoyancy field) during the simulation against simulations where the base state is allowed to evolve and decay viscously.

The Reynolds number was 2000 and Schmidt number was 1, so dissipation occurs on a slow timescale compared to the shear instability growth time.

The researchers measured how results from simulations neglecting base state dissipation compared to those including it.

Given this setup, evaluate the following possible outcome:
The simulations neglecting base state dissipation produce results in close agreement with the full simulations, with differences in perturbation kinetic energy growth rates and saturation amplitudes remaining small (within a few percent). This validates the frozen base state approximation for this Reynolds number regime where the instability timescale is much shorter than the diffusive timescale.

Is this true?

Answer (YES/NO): YES